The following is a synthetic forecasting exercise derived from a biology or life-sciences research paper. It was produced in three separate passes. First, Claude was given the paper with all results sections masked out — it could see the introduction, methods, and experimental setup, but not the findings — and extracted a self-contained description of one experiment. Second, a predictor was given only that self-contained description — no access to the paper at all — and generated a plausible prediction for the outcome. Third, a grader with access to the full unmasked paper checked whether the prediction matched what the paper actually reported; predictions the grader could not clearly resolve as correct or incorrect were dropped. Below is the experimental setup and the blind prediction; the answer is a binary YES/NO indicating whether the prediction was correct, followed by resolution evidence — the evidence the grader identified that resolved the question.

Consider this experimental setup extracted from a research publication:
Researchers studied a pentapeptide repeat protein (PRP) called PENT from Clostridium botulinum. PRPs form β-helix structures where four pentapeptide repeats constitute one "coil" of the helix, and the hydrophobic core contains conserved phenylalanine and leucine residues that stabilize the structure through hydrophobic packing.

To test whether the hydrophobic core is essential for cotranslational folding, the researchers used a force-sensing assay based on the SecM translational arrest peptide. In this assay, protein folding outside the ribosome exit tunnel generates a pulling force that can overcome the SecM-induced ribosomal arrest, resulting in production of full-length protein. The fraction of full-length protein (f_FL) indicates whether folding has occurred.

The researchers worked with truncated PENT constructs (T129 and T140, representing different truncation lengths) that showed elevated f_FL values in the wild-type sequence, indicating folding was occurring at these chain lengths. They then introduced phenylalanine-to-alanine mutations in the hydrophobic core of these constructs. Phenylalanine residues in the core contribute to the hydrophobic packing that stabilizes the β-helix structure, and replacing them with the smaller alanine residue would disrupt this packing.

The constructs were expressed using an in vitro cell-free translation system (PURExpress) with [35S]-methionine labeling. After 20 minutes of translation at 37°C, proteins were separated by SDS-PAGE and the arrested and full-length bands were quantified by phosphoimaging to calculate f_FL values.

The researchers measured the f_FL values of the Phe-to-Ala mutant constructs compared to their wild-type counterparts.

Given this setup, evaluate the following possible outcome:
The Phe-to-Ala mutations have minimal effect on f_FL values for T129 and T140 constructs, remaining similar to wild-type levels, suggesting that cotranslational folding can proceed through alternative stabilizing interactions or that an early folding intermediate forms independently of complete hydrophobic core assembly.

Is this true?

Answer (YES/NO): NO